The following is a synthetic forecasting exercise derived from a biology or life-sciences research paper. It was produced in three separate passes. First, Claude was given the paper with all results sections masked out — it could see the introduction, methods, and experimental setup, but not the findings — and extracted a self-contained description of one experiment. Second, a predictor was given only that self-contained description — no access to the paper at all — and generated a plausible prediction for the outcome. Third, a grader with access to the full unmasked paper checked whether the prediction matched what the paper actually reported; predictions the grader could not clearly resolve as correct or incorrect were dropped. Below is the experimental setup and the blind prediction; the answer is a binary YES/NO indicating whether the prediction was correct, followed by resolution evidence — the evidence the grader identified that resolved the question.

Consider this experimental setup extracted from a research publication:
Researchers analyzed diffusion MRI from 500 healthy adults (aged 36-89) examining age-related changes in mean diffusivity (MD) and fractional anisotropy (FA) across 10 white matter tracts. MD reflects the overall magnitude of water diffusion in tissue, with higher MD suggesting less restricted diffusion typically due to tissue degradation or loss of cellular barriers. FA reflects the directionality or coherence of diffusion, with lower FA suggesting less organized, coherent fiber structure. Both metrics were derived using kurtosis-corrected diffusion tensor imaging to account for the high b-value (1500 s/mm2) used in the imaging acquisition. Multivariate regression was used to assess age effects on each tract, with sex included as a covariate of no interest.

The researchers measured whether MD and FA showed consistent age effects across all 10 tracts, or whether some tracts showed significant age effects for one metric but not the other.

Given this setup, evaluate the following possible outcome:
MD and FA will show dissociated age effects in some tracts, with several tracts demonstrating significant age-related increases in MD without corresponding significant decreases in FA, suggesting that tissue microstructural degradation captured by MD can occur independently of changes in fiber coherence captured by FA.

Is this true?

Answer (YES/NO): YES